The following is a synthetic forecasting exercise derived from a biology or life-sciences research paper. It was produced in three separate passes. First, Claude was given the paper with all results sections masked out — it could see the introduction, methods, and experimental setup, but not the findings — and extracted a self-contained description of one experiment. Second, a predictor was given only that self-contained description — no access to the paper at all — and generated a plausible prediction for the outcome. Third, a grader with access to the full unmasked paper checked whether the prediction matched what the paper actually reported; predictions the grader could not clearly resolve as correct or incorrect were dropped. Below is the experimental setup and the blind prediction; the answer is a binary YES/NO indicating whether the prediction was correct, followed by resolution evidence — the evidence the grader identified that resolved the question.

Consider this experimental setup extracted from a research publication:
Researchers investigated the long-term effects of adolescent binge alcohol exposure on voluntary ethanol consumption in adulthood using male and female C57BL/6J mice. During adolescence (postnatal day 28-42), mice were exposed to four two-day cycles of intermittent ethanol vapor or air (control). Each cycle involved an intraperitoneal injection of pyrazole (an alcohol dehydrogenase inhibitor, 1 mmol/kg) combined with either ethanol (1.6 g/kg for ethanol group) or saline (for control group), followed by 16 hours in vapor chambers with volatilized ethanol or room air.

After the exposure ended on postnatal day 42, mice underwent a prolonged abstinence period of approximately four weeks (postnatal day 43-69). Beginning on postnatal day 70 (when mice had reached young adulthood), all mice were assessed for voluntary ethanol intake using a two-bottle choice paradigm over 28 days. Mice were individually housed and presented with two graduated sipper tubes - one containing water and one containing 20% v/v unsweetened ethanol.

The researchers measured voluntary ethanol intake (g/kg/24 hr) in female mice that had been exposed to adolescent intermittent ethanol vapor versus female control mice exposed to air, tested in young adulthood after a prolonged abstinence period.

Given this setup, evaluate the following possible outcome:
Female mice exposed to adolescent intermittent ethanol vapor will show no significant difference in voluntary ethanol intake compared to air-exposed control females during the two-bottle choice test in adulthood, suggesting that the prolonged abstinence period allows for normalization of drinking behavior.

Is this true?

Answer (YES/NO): NO